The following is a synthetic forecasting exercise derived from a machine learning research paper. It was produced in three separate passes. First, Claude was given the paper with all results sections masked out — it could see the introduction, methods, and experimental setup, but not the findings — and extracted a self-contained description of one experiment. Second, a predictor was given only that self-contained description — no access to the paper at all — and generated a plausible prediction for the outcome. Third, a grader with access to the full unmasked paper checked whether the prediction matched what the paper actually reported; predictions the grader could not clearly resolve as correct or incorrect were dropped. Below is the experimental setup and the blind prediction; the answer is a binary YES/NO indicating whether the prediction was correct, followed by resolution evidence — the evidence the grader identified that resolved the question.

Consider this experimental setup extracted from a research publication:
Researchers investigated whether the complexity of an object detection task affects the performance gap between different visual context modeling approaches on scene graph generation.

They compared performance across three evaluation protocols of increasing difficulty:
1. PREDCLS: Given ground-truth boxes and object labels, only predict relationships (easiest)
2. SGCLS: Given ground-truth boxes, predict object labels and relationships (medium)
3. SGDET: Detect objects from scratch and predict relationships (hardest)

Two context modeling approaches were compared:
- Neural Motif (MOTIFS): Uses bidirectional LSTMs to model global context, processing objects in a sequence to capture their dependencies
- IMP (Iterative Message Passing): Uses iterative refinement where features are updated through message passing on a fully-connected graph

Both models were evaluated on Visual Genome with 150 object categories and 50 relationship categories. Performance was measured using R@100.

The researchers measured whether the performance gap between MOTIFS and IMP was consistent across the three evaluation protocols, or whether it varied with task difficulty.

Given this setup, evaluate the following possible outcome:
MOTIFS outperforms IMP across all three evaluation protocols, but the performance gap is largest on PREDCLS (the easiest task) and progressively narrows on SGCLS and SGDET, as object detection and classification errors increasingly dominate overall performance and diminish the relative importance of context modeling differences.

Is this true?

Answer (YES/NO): NO